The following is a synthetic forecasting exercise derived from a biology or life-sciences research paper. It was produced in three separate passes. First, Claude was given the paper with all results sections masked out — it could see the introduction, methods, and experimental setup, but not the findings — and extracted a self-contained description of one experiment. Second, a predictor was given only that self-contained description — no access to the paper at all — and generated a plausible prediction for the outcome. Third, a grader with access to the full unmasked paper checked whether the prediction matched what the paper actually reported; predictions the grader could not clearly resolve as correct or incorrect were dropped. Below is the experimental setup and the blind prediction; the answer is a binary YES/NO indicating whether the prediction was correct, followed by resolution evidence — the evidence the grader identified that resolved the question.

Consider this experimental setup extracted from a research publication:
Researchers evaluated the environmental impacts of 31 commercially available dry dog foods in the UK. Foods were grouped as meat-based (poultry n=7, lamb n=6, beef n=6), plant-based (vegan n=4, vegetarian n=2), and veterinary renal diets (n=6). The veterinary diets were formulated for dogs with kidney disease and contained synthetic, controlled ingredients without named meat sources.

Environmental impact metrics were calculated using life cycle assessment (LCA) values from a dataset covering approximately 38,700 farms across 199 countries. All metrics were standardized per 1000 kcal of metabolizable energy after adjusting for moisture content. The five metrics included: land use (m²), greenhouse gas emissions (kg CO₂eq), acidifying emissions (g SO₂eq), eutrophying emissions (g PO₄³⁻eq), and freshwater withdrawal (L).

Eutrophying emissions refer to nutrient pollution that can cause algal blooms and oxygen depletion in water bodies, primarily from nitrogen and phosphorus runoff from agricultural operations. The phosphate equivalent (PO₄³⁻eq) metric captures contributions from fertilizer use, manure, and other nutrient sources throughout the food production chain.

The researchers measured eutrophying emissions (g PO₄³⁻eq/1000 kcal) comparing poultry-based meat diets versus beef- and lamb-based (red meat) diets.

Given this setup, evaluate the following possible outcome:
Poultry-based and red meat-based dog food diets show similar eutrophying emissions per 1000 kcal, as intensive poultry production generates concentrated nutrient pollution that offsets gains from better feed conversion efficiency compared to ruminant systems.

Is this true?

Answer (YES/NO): NO